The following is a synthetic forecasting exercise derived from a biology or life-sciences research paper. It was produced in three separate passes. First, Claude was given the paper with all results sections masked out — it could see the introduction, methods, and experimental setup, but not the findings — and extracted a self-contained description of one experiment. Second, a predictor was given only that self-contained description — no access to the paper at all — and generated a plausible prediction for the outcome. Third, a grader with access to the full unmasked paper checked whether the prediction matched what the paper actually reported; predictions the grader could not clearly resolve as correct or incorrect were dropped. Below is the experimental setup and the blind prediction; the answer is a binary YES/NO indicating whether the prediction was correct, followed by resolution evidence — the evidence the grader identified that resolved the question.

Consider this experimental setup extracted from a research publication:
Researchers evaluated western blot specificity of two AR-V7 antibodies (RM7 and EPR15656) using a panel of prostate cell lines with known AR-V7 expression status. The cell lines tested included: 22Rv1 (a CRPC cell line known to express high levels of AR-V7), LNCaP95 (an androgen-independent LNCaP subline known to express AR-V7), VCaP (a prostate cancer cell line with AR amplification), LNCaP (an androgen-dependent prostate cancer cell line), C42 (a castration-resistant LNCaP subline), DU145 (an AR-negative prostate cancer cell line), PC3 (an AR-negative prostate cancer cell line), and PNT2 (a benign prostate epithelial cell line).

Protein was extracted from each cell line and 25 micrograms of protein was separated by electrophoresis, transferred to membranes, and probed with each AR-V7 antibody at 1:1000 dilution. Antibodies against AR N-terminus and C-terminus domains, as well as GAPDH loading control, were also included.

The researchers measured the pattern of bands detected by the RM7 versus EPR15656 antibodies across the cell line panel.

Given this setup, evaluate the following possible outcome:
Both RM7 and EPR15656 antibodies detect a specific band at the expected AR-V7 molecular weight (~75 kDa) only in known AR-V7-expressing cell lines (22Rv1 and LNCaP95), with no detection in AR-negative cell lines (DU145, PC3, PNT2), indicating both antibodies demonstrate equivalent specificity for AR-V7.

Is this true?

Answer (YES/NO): NO